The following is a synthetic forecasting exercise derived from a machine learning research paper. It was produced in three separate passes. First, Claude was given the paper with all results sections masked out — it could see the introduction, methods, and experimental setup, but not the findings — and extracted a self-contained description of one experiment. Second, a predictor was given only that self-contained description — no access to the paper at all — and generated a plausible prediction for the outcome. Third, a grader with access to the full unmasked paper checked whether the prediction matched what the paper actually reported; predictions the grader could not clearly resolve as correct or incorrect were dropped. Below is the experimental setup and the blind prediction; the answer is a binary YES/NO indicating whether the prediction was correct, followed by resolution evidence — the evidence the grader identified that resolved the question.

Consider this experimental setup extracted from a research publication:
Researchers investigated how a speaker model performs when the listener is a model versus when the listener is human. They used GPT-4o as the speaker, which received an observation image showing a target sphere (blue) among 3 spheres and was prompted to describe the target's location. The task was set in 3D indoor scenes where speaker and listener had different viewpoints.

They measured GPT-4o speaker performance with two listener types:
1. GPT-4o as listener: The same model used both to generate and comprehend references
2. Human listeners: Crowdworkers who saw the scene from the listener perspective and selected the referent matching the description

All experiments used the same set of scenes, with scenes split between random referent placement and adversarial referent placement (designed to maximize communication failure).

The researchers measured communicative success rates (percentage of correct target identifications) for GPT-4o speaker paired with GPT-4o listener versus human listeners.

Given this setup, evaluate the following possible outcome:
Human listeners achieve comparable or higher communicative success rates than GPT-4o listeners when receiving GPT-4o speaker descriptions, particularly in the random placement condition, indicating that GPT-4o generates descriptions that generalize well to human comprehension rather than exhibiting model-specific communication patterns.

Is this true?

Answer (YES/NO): YES